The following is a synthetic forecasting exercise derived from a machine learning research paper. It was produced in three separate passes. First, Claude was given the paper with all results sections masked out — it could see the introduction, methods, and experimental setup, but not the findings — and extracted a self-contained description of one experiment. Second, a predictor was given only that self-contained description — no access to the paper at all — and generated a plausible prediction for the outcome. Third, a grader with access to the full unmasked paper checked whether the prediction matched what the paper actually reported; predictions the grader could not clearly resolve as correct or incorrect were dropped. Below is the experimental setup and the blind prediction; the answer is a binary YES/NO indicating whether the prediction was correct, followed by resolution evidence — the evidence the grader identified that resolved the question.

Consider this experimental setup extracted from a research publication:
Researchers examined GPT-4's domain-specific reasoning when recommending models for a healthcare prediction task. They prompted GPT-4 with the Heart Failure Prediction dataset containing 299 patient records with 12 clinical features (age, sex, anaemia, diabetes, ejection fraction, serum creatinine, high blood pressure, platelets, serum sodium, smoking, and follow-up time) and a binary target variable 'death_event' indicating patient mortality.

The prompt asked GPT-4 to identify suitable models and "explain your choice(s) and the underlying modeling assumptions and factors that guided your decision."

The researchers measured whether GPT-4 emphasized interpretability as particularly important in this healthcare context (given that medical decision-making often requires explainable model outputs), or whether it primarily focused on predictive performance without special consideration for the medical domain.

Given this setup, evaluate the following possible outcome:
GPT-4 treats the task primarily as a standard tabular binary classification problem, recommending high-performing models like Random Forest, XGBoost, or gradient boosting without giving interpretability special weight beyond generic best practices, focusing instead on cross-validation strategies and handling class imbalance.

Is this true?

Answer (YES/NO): NO